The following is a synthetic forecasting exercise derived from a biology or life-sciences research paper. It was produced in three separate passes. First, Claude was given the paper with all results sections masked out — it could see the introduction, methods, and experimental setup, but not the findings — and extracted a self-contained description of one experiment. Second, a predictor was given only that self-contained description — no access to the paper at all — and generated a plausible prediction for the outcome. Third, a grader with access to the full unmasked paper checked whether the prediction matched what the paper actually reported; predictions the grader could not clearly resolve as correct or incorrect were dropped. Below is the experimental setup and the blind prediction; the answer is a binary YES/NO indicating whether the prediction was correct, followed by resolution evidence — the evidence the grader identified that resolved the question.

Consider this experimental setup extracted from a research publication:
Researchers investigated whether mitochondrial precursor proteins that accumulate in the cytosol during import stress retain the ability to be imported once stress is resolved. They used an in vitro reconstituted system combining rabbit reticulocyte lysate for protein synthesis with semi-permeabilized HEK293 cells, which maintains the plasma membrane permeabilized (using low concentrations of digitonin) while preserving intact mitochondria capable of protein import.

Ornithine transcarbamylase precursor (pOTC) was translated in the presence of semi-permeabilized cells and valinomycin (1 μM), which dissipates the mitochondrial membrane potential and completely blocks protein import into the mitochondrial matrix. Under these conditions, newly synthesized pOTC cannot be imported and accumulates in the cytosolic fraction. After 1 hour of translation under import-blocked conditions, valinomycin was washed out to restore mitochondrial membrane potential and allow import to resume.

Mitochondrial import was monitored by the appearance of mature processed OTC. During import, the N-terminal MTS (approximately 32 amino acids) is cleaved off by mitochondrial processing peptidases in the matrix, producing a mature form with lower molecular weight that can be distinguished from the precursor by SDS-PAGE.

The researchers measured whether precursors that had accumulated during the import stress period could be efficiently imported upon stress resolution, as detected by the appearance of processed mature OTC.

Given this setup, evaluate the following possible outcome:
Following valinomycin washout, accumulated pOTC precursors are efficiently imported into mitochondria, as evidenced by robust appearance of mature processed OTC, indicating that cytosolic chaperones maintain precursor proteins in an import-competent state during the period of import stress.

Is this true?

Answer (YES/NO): YES